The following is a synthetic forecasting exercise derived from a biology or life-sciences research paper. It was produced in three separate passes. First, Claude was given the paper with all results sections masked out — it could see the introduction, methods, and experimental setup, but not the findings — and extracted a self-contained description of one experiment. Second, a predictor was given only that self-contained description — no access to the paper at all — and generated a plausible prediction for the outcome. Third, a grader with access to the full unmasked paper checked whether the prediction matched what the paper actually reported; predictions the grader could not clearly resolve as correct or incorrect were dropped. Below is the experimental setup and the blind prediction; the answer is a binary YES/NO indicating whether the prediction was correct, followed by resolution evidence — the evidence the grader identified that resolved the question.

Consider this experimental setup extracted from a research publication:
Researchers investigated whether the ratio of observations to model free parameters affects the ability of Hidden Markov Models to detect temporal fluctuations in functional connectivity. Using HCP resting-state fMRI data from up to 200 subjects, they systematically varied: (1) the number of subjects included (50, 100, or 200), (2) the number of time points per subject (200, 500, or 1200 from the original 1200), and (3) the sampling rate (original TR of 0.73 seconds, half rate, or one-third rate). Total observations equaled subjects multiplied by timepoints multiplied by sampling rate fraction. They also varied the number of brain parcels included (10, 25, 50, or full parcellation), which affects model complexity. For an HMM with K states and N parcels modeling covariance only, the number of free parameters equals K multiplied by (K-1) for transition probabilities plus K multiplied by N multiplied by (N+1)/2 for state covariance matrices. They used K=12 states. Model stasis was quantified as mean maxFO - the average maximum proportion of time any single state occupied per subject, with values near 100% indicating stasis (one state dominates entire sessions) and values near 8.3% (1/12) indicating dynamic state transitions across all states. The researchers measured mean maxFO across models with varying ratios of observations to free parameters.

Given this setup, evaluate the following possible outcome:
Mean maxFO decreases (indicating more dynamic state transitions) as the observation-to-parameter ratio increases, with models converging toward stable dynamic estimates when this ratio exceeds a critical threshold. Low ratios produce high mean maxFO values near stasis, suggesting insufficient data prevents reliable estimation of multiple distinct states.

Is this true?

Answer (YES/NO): YES